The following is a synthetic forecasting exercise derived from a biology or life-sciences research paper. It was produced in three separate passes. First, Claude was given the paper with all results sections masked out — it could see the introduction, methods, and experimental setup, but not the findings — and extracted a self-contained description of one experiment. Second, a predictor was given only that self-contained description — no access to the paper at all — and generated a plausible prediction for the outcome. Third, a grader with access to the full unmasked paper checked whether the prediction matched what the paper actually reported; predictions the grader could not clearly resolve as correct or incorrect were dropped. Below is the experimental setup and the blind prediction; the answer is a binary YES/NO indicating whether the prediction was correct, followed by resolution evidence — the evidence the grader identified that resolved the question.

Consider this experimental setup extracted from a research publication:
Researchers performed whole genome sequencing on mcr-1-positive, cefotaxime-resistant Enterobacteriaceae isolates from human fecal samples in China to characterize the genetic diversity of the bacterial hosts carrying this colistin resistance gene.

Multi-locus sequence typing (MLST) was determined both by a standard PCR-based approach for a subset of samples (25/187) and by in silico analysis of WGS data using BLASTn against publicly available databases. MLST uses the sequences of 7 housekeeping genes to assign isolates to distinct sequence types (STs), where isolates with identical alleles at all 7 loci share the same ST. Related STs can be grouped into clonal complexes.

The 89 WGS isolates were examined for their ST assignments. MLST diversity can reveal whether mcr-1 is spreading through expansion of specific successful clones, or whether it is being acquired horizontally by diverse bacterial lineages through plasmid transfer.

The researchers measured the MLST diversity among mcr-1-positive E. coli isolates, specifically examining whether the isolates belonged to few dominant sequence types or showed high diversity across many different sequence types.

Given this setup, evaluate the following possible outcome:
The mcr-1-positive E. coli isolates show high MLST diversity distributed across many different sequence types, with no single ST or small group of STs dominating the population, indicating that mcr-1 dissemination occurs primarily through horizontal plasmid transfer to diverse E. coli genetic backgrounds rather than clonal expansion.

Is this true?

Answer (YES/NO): YES